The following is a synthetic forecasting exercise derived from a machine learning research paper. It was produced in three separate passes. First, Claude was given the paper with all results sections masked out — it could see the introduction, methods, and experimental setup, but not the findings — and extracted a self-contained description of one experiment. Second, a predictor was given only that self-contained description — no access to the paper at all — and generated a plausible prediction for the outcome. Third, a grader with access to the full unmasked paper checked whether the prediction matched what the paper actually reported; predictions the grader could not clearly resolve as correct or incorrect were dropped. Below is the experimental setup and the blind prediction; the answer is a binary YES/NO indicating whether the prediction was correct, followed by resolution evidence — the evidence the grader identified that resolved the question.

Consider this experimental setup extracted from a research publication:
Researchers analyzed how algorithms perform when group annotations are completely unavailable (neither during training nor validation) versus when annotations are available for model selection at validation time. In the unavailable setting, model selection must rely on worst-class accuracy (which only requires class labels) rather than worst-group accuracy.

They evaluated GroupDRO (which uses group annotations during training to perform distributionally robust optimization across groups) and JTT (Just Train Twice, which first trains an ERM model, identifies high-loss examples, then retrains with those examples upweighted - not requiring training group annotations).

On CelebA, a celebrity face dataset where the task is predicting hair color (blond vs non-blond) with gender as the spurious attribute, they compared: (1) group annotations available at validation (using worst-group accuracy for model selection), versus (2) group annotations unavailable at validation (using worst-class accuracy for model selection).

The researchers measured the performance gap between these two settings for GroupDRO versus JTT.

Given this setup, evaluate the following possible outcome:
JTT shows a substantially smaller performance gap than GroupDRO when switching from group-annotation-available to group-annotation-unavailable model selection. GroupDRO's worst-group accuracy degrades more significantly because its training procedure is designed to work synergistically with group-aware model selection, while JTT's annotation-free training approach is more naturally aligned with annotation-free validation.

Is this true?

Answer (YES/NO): NO